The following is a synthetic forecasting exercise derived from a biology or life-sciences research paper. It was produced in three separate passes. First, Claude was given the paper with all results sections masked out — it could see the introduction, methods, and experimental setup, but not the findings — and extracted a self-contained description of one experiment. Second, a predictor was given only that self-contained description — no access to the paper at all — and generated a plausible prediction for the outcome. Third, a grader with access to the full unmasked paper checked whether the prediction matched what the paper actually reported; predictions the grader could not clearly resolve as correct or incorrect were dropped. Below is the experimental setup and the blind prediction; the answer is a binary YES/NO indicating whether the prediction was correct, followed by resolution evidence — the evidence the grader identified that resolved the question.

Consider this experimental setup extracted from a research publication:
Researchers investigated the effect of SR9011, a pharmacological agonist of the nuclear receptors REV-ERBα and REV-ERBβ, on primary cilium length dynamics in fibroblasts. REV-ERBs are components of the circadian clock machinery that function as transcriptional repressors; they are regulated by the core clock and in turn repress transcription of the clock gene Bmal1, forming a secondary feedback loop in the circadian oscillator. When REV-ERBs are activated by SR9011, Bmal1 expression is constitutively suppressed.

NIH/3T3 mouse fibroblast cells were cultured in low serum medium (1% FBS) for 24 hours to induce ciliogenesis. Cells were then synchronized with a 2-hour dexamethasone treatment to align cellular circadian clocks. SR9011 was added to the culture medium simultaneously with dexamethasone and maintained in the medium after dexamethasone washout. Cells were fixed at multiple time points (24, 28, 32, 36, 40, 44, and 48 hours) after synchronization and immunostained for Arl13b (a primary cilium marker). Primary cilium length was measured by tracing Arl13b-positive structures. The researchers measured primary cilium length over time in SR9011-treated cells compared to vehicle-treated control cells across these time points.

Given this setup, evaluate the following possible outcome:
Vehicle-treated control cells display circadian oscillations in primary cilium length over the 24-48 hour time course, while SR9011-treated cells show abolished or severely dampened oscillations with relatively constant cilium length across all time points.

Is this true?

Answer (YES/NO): YES